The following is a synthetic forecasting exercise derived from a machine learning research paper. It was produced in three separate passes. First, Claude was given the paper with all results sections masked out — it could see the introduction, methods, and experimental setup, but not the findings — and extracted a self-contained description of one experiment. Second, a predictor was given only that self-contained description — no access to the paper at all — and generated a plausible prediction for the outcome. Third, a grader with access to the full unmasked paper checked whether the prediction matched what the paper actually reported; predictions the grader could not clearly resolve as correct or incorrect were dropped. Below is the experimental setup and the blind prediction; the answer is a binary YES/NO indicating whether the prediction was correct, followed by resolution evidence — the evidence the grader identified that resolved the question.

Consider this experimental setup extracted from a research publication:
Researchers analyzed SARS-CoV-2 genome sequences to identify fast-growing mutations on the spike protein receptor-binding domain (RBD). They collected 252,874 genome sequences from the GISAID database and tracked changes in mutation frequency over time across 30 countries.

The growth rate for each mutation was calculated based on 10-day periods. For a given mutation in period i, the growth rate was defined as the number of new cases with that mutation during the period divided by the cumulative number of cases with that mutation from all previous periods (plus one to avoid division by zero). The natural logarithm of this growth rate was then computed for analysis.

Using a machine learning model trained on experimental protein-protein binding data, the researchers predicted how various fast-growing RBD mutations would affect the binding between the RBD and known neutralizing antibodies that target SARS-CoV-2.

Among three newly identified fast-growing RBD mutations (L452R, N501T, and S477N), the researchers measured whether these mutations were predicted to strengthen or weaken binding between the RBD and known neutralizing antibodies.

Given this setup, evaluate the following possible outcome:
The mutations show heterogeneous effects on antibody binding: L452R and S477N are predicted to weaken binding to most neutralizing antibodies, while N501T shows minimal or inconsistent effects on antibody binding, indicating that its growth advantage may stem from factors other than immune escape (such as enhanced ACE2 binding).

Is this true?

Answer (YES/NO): NO